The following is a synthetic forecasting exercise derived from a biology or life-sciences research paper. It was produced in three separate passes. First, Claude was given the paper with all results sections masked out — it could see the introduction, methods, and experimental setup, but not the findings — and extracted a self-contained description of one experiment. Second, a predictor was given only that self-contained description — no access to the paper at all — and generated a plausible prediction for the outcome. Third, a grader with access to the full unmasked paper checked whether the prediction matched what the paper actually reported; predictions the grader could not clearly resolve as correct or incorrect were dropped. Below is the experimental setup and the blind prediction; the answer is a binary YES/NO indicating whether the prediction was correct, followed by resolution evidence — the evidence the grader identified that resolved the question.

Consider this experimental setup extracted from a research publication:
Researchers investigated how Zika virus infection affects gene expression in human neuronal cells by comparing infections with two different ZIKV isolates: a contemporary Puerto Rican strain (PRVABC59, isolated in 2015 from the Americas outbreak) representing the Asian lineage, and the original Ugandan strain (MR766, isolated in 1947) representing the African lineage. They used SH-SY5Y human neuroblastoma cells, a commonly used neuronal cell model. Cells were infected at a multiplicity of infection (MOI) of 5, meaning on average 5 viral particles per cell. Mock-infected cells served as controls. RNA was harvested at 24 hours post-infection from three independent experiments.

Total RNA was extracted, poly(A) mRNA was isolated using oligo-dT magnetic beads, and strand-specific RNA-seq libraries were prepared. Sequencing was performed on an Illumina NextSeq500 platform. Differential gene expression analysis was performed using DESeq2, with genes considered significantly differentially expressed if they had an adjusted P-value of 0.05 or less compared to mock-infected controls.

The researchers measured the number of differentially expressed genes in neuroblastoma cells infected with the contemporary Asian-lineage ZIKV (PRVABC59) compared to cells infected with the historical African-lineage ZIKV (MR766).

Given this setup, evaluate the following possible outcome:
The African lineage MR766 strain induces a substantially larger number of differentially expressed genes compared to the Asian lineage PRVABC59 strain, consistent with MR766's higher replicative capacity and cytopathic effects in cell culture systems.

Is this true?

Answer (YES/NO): NO